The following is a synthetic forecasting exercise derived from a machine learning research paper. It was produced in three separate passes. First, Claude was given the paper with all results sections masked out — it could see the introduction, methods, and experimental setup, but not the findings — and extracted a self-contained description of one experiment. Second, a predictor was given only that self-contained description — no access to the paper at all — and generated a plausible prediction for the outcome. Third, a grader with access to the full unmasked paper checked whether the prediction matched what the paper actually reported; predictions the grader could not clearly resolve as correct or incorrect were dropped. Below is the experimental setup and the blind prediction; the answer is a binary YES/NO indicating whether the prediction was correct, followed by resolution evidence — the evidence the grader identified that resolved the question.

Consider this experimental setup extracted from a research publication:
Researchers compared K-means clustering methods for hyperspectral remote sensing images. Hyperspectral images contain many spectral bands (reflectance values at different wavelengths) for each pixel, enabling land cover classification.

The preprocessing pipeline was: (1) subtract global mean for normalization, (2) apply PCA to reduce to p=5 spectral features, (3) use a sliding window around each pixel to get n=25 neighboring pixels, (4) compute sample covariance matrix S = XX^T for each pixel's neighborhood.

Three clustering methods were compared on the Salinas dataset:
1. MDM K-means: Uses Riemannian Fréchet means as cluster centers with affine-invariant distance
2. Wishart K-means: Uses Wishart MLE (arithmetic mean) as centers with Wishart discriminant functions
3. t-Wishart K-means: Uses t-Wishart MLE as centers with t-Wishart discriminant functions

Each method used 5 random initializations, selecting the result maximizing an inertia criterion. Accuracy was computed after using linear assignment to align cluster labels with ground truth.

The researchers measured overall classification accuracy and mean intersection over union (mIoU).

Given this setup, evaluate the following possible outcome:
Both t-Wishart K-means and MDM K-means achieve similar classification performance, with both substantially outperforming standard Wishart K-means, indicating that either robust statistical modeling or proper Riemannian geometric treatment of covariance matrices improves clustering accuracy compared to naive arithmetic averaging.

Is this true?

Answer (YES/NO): NO